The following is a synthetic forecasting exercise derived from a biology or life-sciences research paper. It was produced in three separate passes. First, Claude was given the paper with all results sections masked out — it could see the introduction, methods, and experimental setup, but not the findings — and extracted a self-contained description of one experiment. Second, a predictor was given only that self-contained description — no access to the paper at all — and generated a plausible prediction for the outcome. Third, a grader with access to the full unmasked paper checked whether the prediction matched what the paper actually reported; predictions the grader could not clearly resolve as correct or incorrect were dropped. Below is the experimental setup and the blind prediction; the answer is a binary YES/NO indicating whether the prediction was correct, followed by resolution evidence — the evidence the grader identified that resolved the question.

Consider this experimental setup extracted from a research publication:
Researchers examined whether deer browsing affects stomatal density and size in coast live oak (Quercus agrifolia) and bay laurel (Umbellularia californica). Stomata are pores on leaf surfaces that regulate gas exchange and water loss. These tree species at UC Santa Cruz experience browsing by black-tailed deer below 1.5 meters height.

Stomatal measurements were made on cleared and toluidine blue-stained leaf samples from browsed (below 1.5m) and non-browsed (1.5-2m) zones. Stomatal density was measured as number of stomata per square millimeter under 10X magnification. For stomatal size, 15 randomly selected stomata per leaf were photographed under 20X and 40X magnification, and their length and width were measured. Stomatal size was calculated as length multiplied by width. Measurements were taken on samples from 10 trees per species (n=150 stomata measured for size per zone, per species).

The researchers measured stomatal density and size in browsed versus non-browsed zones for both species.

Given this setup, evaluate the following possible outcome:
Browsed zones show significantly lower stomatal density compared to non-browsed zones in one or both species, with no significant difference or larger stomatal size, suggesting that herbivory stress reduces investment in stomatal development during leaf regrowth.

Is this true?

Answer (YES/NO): NO